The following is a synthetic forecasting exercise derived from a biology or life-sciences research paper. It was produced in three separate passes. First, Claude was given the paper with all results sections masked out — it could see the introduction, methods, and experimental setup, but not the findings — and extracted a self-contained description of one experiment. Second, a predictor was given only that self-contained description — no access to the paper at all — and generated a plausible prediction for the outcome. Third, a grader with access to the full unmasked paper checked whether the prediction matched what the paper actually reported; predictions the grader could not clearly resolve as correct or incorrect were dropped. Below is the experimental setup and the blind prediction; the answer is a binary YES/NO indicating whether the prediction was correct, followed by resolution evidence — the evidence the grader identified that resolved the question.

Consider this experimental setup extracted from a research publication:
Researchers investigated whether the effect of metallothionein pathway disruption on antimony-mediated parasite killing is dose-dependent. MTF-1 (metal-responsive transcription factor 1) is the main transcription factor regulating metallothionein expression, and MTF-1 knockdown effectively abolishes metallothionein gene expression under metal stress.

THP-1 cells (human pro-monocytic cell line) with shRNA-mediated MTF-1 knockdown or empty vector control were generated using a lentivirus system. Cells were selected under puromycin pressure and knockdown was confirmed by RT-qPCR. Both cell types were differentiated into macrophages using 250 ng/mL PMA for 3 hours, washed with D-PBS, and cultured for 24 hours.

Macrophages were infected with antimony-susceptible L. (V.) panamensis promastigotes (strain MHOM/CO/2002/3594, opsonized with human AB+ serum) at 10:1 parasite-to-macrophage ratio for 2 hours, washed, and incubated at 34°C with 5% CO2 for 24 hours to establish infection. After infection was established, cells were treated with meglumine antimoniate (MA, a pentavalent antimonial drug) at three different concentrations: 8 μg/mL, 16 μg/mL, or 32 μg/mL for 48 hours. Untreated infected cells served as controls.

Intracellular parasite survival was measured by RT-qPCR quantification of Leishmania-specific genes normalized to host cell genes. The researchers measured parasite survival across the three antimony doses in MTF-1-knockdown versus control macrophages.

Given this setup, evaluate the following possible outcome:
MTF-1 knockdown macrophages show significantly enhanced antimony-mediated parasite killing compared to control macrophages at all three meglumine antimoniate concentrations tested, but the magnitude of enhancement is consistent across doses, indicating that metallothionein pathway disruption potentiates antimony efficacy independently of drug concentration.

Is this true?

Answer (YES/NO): NO